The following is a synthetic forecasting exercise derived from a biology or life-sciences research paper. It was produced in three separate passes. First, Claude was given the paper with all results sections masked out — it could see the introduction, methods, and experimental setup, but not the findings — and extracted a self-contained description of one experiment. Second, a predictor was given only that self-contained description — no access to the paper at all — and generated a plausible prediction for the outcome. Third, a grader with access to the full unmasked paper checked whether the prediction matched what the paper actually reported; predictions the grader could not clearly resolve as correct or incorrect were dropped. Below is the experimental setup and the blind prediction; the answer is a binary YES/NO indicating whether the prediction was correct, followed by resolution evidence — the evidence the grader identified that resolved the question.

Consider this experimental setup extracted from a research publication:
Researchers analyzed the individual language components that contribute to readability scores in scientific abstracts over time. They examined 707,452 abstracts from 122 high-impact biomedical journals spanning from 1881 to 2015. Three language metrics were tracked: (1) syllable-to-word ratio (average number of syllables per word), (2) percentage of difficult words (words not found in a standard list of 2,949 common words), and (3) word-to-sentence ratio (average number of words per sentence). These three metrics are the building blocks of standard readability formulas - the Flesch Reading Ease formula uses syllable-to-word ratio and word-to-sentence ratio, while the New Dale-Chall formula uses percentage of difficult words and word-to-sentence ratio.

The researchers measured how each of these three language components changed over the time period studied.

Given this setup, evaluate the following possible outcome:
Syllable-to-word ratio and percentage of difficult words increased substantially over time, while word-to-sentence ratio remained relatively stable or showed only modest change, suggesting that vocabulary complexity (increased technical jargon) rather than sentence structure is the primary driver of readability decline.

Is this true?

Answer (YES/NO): NO